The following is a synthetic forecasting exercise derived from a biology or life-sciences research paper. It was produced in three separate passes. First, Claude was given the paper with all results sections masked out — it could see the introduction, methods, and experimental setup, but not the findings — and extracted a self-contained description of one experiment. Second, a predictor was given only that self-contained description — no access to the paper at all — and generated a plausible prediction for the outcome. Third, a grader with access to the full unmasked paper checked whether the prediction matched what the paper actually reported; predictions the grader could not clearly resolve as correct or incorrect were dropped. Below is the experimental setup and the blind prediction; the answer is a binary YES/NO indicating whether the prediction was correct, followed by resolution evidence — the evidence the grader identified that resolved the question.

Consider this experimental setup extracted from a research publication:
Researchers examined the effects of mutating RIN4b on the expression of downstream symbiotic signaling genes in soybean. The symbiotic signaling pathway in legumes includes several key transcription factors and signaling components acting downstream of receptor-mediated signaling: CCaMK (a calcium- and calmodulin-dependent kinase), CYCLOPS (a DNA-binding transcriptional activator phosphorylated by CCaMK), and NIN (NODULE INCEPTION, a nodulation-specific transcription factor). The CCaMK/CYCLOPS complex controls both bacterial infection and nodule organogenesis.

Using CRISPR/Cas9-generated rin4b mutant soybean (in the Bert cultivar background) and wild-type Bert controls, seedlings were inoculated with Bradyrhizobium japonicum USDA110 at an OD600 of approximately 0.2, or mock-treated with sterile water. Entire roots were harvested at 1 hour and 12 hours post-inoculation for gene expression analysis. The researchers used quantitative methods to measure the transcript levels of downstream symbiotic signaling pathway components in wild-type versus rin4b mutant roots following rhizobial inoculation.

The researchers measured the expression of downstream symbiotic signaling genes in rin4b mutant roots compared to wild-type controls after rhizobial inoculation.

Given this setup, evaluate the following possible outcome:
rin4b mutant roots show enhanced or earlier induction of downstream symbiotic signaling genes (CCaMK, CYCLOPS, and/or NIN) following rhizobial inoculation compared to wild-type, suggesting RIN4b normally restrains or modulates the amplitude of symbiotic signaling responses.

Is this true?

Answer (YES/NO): NO